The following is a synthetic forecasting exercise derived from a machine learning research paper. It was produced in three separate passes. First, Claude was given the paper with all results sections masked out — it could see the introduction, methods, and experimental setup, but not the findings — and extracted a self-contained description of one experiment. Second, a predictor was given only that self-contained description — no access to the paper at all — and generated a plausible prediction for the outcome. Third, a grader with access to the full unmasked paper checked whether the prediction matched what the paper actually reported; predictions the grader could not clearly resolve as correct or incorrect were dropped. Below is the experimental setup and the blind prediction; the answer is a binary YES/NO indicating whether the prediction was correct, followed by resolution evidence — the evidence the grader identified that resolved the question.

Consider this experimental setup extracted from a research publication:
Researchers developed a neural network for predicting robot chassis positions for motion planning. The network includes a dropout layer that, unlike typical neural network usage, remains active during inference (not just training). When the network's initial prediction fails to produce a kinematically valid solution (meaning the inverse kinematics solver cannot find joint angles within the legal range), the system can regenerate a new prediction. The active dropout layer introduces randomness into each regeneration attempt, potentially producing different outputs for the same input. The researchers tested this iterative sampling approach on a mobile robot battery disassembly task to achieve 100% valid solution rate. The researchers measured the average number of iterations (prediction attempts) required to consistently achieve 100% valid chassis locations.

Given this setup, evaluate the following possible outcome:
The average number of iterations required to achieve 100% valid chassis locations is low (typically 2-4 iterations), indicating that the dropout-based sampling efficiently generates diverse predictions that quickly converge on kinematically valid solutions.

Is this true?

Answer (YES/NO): NO